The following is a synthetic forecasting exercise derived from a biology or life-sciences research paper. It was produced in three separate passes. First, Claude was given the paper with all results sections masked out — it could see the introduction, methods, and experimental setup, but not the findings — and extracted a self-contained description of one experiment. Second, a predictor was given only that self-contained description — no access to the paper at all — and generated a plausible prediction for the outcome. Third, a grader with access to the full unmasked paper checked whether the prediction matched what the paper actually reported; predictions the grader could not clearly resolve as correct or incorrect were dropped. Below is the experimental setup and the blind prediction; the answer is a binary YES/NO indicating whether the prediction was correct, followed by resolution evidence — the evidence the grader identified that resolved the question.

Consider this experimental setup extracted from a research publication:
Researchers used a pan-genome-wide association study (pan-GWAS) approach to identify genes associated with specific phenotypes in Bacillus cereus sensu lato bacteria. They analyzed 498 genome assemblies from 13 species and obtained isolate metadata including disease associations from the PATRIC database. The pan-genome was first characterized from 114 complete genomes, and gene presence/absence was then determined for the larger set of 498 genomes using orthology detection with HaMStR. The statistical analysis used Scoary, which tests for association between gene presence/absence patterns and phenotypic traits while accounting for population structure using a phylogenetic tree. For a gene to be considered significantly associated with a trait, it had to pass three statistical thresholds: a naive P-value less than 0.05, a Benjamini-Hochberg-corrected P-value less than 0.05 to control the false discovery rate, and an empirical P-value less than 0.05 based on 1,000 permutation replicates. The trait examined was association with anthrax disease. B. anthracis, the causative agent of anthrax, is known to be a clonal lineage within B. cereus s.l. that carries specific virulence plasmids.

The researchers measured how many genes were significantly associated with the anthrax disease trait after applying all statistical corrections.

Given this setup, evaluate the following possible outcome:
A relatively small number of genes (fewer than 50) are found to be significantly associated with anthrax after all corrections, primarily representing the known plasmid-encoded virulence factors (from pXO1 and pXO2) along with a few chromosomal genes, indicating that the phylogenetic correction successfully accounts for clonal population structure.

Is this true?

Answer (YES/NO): NO